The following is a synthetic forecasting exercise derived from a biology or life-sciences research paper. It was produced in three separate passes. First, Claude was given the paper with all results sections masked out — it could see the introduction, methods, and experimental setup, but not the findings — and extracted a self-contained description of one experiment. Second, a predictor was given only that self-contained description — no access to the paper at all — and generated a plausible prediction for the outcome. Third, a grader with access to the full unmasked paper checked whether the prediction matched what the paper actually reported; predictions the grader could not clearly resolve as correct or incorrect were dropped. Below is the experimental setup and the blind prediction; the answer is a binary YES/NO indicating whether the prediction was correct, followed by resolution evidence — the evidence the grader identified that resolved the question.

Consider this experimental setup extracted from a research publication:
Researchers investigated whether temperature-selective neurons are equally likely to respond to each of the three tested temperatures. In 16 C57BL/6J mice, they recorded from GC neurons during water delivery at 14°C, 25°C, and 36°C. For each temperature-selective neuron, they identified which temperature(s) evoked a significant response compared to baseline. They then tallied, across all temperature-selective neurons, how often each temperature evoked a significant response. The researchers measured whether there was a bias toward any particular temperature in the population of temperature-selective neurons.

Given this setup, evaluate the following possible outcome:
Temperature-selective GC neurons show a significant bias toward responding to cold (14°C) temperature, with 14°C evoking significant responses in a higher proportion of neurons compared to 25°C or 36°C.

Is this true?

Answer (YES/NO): NO